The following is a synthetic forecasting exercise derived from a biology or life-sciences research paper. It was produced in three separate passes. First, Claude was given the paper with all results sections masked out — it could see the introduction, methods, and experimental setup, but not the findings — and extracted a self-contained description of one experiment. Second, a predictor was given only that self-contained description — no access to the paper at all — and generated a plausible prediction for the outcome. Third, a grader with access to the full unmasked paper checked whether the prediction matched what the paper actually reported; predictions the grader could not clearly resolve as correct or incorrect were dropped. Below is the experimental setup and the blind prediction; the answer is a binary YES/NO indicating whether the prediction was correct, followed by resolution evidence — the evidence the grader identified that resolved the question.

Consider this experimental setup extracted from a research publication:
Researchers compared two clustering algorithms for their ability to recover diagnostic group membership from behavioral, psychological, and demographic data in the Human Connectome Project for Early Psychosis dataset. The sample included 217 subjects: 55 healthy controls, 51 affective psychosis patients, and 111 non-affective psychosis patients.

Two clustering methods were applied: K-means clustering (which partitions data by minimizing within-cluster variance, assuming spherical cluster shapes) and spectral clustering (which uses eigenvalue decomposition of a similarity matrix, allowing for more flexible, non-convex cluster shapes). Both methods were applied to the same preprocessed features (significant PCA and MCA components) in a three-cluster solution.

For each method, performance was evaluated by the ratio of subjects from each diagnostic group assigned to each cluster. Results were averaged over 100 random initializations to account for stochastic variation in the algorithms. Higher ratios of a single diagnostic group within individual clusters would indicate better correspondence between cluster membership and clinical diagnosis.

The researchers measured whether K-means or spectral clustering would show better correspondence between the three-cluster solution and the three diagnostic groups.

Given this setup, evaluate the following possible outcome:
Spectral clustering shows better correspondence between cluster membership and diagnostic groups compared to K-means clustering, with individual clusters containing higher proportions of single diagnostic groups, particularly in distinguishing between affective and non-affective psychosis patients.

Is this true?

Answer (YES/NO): NO